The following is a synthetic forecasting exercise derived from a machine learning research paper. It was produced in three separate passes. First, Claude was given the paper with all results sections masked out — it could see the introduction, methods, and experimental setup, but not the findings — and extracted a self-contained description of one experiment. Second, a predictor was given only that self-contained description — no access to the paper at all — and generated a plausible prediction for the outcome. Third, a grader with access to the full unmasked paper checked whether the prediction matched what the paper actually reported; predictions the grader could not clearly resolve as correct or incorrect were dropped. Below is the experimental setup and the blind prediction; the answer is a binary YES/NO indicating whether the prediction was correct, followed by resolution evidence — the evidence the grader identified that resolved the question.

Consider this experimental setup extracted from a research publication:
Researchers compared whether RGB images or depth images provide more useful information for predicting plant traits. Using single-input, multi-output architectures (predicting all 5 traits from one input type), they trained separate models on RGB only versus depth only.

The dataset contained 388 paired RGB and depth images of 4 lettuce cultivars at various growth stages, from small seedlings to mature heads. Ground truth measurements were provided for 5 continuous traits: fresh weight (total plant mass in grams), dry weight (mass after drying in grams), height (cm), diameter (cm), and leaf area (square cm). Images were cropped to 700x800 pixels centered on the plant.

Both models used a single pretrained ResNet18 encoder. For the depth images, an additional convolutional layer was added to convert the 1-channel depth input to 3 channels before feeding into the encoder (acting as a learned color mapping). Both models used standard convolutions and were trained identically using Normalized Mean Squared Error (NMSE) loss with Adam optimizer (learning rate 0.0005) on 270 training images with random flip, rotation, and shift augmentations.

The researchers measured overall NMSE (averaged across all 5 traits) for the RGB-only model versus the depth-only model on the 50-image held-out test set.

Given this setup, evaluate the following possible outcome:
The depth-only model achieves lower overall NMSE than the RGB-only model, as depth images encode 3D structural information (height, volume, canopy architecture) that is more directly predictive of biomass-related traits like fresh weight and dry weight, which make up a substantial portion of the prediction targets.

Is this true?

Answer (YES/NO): NO